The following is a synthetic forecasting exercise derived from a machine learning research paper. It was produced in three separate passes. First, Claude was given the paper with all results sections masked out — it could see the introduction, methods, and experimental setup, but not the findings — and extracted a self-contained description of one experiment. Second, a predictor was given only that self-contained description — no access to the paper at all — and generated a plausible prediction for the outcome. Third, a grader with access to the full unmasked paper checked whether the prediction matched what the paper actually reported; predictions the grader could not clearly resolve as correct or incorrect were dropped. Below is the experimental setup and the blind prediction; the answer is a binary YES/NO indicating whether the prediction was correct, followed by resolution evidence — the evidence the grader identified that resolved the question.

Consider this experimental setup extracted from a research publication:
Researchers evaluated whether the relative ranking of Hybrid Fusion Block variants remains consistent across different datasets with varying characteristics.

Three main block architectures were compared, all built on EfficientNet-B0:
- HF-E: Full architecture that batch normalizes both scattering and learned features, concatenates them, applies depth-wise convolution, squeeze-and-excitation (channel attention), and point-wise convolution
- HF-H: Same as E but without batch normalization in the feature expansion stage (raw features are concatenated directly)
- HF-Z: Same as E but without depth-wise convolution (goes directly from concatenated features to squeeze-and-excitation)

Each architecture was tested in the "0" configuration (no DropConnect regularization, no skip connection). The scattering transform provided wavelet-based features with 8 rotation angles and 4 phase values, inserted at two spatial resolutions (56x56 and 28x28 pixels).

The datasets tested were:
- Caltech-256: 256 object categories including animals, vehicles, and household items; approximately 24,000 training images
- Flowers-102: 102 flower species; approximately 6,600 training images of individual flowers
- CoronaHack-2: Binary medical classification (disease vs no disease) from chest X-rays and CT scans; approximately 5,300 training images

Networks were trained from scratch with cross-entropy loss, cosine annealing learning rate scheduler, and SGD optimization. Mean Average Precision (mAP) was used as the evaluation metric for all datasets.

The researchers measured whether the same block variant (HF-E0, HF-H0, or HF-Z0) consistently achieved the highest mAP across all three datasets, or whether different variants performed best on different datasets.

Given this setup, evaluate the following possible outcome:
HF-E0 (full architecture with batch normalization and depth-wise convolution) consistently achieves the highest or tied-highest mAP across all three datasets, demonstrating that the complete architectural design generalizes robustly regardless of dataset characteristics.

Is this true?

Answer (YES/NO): NO